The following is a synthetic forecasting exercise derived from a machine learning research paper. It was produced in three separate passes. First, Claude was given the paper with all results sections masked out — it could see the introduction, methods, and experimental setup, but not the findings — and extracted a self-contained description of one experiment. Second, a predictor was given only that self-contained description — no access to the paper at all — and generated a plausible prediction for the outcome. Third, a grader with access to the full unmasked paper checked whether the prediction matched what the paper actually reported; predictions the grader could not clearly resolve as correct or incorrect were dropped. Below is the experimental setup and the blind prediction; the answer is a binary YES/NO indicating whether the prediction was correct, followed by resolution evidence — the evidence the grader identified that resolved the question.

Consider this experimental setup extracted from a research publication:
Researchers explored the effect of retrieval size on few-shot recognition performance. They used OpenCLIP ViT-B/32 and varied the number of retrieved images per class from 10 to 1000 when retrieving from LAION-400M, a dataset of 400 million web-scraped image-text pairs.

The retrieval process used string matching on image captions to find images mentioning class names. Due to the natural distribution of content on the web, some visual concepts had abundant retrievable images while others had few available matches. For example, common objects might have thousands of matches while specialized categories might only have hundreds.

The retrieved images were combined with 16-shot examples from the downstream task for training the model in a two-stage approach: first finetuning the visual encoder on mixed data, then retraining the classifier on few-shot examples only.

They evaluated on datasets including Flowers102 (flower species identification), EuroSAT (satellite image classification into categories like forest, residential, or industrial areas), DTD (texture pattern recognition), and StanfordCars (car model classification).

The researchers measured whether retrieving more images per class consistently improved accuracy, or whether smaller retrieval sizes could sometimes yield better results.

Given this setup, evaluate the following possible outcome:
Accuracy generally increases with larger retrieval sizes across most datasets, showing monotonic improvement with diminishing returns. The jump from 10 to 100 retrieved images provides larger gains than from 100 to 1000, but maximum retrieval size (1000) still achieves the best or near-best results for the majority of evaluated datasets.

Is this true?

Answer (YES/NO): NO